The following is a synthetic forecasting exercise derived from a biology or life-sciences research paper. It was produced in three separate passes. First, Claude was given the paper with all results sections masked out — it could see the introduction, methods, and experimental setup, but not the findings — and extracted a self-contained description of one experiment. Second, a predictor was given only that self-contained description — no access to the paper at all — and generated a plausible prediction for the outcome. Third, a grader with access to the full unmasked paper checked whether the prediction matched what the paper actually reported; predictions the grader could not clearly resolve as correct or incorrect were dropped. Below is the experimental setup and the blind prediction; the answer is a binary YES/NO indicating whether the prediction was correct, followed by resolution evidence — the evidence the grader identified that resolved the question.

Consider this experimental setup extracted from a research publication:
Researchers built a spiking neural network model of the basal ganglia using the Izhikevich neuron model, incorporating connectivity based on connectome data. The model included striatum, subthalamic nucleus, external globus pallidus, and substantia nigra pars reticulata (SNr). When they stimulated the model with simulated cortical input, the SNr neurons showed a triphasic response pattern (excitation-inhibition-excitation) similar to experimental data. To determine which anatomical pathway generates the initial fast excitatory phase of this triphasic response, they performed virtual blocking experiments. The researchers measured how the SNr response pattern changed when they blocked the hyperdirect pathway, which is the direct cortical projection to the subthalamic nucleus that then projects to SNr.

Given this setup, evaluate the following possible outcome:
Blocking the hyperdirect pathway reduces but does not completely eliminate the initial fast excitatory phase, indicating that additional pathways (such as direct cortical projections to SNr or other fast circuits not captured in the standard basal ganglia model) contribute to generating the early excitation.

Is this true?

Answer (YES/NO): NO